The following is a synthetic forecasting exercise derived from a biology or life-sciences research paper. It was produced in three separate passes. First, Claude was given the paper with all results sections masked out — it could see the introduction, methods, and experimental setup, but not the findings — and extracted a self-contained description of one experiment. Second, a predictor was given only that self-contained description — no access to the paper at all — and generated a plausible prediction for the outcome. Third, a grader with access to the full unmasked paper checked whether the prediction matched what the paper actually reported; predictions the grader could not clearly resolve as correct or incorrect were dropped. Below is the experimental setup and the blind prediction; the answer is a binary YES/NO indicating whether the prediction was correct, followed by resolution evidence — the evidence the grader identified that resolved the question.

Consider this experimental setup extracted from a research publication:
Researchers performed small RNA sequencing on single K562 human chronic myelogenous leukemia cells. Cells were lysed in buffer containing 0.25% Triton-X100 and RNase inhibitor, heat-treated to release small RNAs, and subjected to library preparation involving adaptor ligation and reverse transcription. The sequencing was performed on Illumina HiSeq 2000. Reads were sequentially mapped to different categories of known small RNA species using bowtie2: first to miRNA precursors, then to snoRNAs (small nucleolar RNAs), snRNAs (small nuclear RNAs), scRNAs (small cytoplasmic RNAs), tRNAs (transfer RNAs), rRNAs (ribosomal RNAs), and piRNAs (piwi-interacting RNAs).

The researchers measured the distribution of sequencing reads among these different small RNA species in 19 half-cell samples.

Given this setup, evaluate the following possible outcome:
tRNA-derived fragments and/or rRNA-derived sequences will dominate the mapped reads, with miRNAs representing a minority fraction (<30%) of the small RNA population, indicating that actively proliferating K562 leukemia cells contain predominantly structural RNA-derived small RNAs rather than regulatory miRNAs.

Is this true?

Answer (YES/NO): NO